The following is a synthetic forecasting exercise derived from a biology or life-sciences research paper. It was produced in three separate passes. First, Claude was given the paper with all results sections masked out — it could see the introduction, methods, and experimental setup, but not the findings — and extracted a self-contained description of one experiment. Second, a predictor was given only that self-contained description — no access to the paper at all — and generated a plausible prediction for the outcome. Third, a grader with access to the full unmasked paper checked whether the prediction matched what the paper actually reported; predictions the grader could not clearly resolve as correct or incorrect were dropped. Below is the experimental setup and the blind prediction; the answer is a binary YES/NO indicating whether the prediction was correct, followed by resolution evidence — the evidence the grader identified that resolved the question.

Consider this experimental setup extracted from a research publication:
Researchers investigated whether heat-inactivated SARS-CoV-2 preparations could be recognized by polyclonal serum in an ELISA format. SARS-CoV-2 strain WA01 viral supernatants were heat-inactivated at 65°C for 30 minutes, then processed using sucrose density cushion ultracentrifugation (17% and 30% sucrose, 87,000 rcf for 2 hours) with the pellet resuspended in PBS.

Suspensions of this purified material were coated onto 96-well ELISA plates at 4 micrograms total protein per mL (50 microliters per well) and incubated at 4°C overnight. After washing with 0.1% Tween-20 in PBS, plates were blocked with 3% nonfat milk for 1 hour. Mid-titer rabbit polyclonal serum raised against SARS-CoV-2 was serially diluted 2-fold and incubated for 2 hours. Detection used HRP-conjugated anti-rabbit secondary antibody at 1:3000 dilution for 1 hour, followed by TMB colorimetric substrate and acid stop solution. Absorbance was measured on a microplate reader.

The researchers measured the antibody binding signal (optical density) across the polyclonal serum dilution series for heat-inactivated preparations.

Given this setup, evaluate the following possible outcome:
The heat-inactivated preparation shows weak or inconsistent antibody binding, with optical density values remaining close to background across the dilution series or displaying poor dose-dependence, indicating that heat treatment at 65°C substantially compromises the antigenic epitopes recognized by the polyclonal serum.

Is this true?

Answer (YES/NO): NO